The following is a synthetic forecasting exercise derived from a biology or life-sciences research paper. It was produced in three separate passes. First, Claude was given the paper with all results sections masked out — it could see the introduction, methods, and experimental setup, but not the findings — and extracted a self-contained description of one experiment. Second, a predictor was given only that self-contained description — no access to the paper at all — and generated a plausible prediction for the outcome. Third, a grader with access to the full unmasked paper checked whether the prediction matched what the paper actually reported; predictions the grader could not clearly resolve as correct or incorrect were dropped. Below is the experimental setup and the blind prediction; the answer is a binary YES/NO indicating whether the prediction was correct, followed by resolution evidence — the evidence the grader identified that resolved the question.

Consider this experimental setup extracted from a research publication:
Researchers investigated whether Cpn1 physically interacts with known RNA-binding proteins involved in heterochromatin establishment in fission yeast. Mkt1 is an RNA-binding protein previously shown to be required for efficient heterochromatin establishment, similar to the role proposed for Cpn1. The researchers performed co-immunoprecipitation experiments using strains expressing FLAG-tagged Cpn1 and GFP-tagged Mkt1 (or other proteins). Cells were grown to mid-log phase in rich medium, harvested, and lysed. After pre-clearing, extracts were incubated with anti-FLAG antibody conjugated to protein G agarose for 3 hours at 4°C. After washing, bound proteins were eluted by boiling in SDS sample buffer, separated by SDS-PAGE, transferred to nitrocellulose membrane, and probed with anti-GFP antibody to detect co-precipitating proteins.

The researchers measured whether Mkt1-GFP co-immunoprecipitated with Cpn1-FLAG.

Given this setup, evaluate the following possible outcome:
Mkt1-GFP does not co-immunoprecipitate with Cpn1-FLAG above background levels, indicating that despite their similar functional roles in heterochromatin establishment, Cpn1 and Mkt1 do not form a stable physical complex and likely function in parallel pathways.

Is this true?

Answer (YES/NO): YES